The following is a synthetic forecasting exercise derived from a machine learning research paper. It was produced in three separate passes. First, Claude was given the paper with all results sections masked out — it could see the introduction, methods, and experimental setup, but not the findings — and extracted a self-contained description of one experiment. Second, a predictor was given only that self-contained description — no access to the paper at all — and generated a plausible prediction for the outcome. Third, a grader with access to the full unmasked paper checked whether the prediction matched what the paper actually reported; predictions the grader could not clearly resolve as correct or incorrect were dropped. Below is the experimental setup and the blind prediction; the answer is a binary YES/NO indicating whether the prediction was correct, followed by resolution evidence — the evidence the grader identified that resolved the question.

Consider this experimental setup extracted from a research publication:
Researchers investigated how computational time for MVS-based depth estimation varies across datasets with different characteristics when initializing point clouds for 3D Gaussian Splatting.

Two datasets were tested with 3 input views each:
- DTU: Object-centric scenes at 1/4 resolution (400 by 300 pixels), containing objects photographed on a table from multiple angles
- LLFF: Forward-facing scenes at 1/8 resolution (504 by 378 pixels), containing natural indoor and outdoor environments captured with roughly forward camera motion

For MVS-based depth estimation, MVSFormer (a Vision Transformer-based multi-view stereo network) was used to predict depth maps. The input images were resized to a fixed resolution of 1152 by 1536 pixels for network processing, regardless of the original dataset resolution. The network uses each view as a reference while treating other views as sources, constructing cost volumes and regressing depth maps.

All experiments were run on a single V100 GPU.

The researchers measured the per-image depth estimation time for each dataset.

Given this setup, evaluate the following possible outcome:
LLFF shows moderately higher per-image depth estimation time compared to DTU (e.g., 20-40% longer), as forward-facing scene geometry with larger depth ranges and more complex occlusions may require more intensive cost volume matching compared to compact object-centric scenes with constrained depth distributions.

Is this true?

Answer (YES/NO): NO